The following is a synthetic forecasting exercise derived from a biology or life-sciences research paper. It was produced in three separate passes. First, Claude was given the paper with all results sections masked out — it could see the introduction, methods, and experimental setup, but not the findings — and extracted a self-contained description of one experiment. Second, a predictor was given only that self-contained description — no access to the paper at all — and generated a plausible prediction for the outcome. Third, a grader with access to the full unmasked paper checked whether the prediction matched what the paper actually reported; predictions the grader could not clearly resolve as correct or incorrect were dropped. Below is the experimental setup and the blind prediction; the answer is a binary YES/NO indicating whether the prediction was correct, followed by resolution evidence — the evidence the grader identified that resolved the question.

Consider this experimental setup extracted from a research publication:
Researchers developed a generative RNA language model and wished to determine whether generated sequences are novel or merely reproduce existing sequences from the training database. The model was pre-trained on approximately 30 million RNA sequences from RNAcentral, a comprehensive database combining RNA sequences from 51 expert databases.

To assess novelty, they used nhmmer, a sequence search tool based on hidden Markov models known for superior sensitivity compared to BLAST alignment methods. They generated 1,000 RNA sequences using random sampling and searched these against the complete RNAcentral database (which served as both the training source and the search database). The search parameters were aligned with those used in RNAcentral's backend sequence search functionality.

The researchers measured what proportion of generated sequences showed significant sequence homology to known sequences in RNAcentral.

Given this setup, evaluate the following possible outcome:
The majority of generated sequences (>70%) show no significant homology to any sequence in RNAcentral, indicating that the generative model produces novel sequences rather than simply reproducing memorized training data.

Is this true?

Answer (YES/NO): NO